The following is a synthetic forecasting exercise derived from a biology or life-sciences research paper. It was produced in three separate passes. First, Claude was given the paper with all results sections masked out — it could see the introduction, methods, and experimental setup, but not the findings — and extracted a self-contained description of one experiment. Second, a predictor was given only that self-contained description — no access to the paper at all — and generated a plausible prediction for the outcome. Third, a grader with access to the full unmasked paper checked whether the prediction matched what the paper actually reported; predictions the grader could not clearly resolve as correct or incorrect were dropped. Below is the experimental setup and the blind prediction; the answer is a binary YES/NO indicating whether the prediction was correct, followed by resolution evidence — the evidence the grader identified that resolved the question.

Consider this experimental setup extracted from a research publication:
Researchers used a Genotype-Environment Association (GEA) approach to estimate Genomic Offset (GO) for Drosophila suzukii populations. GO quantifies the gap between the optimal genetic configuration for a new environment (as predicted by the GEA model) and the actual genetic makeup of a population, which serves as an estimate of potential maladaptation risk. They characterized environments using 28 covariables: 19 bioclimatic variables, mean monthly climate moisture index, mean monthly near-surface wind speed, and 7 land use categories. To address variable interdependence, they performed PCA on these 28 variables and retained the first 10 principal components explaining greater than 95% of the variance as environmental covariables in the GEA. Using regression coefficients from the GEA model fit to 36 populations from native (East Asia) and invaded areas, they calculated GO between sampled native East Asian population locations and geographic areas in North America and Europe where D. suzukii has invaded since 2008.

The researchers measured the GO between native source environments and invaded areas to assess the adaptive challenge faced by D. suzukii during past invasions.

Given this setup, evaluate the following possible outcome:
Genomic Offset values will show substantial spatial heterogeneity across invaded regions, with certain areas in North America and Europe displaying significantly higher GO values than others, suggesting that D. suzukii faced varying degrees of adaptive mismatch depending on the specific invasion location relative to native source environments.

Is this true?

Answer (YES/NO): YES